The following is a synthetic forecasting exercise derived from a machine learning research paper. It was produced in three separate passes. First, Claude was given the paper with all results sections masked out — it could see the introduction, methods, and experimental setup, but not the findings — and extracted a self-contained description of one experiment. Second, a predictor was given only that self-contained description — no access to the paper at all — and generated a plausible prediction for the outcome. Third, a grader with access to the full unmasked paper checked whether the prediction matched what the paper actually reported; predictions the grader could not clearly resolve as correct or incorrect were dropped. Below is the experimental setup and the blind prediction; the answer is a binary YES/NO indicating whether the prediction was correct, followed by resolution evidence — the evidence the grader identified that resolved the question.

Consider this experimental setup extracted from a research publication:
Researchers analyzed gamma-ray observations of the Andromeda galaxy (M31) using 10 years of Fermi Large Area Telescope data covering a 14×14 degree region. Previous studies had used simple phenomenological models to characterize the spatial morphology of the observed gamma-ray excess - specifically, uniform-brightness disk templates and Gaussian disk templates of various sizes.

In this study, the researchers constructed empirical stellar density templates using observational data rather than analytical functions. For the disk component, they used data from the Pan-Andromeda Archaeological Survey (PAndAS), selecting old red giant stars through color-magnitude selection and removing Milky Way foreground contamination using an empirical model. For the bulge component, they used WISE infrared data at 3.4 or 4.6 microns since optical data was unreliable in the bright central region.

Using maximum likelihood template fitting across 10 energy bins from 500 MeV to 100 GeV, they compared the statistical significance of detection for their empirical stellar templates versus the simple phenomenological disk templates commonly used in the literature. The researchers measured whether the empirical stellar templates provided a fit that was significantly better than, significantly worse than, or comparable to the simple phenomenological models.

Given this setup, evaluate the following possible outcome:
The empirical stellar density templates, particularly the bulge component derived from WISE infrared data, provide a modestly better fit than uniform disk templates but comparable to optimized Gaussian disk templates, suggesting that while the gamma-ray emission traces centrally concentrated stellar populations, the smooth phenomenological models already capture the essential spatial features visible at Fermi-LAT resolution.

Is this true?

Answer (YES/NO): NO